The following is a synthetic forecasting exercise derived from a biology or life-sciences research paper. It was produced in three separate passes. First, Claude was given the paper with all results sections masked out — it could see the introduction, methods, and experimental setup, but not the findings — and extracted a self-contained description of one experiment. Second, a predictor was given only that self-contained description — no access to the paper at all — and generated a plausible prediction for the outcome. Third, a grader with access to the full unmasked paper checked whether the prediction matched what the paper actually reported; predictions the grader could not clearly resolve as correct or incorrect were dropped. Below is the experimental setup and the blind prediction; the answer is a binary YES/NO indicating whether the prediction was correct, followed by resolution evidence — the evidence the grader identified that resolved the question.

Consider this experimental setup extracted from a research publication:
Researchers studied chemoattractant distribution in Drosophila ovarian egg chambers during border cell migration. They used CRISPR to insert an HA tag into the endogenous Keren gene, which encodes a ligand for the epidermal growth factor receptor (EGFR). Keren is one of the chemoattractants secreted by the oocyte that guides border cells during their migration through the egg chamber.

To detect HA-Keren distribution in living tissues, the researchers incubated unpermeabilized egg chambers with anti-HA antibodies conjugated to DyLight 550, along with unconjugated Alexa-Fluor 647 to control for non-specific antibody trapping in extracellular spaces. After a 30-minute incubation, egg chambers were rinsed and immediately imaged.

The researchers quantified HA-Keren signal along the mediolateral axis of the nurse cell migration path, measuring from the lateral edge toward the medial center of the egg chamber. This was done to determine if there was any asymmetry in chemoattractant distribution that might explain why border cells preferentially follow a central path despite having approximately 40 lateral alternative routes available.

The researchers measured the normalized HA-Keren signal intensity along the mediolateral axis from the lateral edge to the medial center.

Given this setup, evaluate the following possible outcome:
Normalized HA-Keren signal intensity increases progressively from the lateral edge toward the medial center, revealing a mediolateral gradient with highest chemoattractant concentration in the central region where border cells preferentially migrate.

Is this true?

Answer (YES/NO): NO